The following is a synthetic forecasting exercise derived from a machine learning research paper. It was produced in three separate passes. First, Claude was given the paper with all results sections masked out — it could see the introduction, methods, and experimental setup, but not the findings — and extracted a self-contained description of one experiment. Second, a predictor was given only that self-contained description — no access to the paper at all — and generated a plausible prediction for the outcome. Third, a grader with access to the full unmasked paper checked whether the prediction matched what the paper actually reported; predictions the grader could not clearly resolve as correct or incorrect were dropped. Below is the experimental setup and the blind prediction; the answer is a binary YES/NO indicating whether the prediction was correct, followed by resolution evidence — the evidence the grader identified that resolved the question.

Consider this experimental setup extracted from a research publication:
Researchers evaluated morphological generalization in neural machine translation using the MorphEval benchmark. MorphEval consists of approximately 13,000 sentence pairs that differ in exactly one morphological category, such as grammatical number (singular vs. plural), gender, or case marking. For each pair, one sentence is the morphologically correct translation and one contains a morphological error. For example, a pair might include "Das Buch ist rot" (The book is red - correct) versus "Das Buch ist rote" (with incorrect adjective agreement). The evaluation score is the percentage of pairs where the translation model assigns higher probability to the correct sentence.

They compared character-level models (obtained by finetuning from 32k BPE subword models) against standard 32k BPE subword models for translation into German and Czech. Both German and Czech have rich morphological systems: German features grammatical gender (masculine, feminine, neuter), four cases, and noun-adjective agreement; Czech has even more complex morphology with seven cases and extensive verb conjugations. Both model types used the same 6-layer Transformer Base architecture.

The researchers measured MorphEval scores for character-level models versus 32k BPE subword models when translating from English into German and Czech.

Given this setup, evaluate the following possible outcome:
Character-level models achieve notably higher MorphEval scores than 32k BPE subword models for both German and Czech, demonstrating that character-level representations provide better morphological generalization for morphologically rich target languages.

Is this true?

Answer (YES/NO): NO